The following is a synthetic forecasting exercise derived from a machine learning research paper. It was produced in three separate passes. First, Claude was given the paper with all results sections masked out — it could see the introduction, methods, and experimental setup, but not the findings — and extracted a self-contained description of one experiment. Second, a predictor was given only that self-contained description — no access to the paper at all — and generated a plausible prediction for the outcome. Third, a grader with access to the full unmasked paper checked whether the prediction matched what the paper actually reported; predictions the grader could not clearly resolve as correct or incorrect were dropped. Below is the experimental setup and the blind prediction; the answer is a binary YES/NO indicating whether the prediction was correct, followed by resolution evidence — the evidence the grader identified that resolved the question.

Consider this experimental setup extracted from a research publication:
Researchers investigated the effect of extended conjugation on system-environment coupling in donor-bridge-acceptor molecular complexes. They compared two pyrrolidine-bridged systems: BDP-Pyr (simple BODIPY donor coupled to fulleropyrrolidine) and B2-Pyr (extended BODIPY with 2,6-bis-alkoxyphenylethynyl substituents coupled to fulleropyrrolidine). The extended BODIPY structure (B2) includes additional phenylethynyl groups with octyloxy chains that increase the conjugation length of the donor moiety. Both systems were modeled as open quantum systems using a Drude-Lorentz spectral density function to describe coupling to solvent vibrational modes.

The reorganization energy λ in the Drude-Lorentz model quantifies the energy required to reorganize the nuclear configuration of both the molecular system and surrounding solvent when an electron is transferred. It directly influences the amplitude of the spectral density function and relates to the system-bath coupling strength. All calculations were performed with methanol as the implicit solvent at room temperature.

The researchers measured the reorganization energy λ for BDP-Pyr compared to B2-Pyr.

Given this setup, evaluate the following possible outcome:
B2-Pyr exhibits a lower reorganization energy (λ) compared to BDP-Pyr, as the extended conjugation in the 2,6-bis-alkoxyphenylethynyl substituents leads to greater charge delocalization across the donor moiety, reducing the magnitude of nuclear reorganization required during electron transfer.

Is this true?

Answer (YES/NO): YES